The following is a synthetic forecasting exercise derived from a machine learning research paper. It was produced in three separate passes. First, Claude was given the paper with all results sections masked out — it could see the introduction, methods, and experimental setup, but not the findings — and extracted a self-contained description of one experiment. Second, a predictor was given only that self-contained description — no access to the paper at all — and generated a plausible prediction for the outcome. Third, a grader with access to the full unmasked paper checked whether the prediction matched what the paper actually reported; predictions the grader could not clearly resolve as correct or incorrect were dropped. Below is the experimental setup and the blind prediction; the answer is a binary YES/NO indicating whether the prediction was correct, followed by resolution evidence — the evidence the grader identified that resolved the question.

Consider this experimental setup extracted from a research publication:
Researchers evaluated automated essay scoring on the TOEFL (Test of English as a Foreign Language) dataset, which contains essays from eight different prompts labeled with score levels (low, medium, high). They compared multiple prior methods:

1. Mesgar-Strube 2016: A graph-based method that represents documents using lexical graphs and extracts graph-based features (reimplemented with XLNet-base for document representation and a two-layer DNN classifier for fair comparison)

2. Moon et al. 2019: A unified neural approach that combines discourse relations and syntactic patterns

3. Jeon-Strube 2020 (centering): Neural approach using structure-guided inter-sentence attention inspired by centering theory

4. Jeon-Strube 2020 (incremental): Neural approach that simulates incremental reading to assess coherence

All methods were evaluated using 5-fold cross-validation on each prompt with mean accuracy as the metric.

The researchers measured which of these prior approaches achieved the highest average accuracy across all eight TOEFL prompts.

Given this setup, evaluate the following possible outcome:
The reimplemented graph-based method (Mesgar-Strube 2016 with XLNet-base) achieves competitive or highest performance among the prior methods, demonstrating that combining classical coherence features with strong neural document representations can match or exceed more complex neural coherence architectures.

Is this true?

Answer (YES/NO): NO